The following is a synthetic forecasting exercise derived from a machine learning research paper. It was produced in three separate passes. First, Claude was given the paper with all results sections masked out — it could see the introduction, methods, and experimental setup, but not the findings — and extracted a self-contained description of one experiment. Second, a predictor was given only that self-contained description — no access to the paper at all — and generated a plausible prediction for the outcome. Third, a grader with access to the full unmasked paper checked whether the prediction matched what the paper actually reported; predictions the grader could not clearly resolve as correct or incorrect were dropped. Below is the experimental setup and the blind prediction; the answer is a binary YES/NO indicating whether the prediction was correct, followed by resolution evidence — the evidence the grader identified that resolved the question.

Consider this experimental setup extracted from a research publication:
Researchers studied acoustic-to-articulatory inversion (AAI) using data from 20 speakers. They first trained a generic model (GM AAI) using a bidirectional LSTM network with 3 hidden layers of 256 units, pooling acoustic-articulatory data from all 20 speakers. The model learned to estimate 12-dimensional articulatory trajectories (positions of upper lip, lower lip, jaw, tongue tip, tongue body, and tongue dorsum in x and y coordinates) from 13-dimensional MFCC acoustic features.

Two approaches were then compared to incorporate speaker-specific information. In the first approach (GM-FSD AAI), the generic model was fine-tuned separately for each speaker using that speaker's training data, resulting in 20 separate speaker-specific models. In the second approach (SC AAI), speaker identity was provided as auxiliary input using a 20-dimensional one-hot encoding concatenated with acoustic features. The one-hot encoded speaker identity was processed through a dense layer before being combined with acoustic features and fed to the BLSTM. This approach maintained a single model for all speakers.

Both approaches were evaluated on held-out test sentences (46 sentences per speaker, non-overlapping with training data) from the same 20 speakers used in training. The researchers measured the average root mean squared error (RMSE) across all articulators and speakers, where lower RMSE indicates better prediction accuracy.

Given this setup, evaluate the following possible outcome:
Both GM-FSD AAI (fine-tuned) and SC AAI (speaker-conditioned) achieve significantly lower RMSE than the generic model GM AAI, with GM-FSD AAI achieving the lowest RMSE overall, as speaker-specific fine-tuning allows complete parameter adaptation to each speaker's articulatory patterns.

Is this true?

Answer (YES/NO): NO